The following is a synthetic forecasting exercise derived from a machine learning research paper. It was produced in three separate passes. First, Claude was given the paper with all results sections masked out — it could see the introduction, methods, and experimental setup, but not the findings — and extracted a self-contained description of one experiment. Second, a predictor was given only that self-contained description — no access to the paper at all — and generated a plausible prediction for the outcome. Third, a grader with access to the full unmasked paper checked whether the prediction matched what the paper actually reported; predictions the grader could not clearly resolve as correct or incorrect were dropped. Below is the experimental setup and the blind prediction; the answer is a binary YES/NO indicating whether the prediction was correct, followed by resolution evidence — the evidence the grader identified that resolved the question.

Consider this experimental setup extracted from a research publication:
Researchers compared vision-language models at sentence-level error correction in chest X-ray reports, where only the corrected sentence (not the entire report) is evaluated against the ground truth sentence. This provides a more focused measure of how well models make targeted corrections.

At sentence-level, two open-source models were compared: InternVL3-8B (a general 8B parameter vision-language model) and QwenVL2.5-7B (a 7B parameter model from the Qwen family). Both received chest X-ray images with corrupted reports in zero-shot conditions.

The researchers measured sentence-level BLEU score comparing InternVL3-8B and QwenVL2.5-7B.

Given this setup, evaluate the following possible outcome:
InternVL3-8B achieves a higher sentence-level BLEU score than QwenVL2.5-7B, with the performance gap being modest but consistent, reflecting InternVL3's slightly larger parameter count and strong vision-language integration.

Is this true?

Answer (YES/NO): YES